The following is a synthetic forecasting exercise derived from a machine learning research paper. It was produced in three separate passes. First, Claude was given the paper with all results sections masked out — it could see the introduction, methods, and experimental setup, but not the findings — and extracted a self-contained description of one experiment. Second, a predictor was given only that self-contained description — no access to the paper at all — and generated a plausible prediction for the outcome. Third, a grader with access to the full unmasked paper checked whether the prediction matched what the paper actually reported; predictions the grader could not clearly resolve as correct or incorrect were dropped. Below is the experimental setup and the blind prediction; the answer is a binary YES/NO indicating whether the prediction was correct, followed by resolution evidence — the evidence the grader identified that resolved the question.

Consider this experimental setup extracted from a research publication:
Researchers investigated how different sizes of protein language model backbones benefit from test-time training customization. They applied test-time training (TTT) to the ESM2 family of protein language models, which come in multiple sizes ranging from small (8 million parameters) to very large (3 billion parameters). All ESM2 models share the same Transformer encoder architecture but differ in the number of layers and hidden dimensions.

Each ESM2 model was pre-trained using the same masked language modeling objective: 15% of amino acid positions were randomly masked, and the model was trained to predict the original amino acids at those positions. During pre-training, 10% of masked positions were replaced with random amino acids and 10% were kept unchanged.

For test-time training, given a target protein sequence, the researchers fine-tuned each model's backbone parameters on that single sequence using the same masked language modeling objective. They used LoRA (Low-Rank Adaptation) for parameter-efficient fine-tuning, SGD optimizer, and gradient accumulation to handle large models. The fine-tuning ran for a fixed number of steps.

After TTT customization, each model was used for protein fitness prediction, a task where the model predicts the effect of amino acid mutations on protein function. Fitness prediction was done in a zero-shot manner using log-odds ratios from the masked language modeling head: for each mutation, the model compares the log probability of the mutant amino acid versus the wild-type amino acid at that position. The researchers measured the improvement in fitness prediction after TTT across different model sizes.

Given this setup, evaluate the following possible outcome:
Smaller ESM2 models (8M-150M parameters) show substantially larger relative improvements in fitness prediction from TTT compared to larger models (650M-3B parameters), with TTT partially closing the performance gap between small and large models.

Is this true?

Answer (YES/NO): NO